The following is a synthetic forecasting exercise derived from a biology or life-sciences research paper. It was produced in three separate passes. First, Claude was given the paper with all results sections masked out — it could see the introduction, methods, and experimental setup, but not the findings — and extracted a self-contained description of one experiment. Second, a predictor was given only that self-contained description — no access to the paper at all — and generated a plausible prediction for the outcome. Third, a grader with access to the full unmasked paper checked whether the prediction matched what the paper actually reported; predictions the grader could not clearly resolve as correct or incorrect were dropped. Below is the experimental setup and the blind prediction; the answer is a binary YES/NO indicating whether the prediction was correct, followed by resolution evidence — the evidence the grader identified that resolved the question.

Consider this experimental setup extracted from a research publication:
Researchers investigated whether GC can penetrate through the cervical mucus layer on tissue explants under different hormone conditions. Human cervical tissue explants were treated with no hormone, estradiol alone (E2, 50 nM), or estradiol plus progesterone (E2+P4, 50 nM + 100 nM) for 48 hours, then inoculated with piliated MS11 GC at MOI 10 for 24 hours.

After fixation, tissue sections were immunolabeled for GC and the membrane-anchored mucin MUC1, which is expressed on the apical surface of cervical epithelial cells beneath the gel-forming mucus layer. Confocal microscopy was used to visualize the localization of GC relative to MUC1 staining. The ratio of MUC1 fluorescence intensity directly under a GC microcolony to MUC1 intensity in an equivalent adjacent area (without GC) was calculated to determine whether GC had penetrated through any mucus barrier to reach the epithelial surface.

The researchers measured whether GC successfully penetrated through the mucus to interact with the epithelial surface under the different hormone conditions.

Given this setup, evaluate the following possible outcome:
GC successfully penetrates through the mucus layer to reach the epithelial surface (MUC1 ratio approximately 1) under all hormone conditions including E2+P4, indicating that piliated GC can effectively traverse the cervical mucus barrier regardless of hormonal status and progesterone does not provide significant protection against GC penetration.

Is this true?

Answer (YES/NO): NO